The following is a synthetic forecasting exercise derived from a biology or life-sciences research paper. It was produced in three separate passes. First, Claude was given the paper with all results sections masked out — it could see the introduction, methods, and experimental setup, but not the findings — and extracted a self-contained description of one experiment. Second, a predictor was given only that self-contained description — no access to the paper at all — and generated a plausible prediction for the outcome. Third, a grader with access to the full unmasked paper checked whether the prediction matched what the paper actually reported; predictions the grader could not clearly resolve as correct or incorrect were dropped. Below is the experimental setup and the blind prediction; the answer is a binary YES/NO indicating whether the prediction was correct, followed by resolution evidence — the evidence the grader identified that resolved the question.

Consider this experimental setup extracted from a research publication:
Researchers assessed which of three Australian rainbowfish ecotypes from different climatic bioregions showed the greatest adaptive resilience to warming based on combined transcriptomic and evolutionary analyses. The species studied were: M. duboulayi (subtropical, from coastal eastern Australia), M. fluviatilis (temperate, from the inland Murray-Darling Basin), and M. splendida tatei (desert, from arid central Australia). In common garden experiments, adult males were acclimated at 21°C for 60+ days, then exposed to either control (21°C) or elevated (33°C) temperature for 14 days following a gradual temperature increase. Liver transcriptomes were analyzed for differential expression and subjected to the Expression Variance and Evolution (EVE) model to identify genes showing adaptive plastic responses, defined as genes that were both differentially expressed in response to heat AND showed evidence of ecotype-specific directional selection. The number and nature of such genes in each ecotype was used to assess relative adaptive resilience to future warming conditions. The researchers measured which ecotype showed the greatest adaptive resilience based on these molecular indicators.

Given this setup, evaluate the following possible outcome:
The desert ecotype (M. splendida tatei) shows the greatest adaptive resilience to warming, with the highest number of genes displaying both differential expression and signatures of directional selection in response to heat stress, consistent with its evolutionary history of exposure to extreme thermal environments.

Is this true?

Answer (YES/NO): NO